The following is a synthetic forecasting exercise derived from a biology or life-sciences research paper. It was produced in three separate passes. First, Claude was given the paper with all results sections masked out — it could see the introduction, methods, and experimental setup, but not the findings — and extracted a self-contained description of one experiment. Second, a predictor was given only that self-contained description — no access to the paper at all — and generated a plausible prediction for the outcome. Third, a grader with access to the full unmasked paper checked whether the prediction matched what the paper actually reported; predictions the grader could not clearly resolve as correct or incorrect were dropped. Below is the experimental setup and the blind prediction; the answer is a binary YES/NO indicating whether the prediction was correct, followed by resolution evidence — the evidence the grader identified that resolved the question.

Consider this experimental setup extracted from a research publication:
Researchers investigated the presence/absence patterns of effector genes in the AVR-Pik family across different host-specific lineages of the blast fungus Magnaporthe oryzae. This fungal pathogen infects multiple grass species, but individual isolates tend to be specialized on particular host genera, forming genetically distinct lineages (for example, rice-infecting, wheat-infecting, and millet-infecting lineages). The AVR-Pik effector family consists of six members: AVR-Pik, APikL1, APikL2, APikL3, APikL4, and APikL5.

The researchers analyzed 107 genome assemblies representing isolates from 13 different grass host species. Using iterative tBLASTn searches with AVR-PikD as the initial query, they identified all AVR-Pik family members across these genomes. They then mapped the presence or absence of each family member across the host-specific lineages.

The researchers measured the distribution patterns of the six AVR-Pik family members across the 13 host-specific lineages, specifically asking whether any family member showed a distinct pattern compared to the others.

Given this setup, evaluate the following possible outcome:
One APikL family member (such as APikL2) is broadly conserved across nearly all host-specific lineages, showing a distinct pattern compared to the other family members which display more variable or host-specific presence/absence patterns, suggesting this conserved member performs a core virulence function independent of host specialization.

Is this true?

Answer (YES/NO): YES